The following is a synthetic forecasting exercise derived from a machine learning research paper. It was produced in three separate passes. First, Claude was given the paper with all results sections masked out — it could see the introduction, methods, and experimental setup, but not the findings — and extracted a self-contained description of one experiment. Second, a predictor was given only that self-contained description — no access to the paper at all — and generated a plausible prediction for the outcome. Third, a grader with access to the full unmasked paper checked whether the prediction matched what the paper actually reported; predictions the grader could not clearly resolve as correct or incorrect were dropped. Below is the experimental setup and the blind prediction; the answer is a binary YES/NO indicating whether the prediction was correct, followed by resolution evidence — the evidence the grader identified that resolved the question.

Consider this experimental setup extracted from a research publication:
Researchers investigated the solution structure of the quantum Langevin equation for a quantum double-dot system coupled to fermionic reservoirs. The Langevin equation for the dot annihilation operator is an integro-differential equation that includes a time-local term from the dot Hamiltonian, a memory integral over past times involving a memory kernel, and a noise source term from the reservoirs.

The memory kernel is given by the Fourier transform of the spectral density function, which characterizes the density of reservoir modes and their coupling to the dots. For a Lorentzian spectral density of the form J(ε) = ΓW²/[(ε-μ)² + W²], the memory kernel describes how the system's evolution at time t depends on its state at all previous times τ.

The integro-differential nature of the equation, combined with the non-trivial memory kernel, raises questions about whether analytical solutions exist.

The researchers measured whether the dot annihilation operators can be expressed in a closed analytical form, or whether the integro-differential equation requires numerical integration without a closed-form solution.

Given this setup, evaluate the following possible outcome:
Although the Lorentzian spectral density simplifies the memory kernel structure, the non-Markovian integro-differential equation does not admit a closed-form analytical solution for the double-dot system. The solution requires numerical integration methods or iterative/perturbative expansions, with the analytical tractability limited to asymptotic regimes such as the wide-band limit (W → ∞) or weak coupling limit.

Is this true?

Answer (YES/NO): NO